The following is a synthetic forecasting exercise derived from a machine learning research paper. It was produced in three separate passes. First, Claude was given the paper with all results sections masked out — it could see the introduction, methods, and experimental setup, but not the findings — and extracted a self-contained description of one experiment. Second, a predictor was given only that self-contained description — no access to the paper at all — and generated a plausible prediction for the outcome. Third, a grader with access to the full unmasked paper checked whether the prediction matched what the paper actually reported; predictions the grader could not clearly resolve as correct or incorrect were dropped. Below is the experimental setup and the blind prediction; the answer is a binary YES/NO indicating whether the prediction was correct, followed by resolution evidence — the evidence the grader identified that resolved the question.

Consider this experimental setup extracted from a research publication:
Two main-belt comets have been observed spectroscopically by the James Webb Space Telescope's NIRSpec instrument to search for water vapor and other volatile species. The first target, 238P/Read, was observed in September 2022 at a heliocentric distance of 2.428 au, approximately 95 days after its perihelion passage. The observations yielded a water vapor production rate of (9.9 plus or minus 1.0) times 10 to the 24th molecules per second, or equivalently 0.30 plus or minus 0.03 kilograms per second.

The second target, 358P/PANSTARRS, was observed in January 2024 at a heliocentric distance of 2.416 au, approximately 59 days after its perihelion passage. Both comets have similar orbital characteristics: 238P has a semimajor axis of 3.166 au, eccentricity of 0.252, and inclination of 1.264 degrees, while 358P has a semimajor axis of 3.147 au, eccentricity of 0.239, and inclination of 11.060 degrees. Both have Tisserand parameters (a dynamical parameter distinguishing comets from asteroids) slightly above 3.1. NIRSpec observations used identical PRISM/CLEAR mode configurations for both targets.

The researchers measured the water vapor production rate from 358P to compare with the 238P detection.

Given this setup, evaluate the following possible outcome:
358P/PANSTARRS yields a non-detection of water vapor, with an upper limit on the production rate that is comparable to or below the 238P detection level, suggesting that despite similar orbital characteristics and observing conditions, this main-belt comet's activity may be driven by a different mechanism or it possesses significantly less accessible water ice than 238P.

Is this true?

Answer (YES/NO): NO